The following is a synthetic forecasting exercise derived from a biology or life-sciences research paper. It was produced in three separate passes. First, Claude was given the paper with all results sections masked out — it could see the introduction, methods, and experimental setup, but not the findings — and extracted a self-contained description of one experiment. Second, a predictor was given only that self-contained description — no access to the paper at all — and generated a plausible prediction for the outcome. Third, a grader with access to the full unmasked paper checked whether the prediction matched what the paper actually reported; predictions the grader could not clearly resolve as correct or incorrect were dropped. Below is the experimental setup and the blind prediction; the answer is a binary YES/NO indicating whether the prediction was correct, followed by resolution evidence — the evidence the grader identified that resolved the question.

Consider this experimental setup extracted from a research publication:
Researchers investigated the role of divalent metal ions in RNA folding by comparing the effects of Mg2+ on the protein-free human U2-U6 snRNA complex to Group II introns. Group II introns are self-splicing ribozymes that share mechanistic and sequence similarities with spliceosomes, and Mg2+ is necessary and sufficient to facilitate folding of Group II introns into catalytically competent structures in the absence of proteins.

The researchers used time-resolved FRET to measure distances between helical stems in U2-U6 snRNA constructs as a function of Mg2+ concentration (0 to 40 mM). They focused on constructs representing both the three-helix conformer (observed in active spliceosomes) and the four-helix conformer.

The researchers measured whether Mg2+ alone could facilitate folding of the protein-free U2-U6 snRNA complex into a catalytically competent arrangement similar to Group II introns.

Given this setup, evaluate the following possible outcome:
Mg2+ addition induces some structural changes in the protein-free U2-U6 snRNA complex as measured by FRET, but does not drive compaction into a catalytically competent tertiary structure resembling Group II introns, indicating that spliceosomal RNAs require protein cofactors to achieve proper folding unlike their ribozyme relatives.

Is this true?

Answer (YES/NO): YES